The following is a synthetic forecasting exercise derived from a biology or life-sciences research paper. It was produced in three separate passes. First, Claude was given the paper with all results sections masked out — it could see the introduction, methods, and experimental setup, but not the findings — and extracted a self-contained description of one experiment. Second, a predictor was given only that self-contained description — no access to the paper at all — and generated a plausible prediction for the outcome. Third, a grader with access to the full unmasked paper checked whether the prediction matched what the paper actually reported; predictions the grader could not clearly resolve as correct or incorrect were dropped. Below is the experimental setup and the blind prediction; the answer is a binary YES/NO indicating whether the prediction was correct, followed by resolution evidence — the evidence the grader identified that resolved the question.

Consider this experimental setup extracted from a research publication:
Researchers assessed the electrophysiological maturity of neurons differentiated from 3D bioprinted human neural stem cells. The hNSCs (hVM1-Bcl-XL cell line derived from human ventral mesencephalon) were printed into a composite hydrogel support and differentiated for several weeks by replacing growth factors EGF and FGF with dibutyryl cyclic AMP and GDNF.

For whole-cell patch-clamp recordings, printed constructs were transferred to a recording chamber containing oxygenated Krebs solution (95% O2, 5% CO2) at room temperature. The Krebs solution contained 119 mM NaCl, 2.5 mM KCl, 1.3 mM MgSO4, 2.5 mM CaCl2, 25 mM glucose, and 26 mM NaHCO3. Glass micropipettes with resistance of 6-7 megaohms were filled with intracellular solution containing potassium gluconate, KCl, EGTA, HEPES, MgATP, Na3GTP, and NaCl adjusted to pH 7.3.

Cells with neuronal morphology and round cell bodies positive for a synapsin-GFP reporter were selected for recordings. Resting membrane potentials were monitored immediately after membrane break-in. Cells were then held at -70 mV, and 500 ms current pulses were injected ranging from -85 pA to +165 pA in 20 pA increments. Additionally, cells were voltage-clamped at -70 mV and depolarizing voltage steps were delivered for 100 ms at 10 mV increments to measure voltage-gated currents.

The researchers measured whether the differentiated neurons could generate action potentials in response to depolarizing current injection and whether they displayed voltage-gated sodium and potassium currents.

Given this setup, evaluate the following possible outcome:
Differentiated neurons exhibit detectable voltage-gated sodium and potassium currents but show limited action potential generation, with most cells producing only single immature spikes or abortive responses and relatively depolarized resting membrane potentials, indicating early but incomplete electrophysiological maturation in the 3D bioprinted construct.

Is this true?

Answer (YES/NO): NO